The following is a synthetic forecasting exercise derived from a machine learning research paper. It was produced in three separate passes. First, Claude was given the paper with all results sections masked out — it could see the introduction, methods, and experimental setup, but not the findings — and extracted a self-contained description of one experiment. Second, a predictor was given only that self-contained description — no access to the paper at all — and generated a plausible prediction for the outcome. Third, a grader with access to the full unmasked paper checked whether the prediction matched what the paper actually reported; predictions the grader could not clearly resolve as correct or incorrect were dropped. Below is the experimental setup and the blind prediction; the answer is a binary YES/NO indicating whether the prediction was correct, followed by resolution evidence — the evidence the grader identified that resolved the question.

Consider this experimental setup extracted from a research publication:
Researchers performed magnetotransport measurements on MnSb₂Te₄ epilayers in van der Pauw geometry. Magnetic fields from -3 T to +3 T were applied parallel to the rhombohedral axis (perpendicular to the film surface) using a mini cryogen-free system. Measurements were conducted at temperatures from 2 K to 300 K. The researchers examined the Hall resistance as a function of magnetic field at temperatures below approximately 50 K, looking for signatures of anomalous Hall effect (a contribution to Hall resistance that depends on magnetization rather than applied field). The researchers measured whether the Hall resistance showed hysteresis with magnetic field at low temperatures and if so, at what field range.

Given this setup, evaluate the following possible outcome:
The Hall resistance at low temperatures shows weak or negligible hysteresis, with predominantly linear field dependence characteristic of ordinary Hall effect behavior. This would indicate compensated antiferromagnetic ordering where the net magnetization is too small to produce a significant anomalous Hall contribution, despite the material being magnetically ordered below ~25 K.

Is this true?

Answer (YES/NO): NO